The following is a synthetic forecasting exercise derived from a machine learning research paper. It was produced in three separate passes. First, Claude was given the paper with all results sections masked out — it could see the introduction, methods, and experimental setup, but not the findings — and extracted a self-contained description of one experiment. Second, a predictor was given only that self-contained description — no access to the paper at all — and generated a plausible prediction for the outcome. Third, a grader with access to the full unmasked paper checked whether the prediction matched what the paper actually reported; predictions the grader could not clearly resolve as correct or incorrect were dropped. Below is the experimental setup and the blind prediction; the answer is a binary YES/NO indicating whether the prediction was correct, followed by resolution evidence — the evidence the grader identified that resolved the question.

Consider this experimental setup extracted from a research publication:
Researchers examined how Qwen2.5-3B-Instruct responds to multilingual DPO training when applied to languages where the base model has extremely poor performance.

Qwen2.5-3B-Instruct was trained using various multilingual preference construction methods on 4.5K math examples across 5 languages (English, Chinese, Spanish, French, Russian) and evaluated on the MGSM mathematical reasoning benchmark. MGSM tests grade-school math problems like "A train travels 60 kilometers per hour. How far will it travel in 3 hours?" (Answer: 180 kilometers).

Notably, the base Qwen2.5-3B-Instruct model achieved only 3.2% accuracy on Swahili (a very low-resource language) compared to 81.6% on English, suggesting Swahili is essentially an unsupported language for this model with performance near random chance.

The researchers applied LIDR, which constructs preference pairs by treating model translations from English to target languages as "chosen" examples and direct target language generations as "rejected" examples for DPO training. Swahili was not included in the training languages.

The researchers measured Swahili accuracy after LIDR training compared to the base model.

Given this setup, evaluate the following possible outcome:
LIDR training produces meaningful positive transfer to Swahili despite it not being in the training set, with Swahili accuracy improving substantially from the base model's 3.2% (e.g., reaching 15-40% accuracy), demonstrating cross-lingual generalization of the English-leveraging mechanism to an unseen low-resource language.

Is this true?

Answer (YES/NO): NO